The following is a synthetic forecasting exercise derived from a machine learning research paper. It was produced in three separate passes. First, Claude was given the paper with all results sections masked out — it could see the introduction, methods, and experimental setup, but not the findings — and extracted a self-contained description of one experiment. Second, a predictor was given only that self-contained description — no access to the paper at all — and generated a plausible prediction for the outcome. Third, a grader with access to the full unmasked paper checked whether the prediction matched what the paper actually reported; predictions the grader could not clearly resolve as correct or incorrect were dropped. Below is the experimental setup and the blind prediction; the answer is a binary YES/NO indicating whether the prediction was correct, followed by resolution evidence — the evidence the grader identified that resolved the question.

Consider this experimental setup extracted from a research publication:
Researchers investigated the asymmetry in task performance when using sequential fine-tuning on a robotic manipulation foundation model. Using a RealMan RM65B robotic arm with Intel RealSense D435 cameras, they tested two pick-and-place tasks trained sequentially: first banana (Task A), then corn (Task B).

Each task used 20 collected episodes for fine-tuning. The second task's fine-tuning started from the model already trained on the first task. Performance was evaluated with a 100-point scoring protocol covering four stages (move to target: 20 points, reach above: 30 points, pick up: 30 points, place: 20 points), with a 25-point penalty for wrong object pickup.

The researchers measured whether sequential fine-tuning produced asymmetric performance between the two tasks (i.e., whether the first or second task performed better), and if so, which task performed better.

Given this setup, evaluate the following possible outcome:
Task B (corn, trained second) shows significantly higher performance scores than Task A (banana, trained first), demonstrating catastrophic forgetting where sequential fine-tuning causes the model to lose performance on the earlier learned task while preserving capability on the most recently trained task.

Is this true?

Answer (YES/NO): YES